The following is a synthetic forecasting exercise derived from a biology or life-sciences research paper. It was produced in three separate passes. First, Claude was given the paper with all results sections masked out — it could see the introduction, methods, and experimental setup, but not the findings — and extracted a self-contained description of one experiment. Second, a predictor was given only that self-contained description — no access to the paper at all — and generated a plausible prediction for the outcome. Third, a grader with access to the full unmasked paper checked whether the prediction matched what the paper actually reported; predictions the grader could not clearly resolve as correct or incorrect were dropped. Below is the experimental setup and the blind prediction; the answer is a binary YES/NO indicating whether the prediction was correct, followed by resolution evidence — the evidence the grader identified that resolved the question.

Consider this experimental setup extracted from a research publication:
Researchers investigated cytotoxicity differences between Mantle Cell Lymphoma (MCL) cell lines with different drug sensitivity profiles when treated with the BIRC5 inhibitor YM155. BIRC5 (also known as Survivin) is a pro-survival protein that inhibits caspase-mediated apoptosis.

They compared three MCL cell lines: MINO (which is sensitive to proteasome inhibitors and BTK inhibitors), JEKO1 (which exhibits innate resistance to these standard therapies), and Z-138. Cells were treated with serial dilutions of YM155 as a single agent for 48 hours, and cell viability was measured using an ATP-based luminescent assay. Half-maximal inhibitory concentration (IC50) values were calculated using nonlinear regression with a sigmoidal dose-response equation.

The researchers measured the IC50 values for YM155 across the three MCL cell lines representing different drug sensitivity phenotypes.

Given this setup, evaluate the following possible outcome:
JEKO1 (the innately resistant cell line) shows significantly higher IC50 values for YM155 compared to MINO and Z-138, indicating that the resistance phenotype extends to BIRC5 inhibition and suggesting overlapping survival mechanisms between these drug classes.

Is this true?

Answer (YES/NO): NO